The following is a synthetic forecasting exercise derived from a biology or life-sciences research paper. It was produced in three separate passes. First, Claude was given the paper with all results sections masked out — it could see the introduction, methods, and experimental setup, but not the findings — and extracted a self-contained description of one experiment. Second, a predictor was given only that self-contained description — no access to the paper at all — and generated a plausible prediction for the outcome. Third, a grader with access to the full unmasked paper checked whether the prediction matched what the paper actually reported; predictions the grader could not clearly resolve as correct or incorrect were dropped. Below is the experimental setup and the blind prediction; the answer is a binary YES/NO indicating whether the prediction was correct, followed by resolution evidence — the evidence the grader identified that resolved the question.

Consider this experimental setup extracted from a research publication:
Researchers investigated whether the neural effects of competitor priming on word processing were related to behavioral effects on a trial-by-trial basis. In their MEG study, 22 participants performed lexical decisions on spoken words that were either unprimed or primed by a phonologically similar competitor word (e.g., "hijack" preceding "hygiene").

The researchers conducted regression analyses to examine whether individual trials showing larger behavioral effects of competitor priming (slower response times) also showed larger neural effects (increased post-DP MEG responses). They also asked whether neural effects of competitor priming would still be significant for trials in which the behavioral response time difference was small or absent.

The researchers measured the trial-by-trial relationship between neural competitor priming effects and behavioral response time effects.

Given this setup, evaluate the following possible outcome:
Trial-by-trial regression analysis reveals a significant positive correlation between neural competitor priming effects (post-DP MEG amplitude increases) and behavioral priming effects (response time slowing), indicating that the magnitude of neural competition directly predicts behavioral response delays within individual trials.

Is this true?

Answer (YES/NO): YES